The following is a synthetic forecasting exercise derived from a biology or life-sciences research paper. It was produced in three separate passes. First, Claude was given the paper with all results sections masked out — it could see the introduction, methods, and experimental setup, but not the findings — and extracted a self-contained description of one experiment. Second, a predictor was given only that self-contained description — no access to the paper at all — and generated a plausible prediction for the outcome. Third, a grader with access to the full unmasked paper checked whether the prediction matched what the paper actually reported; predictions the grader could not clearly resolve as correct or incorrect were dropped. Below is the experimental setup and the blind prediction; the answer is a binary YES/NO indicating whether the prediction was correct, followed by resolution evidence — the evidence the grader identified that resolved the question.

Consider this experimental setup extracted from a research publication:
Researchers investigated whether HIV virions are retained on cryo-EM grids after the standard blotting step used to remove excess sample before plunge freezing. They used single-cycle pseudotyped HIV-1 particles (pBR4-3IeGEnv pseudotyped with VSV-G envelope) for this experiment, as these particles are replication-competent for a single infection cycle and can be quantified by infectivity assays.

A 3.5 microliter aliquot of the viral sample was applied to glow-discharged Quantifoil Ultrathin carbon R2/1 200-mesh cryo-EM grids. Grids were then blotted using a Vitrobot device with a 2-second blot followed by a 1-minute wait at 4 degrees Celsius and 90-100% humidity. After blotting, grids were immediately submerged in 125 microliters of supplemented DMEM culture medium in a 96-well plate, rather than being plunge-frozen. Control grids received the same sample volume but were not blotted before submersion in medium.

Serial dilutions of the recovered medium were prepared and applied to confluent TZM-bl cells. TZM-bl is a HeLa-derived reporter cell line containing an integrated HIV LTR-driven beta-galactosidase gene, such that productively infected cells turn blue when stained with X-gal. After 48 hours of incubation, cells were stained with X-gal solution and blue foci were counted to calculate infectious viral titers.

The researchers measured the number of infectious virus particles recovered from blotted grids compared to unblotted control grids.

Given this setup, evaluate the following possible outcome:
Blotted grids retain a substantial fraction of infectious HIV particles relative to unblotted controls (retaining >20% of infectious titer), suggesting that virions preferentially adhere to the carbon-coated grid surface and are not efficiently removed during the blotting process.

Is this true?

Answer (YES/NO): NO